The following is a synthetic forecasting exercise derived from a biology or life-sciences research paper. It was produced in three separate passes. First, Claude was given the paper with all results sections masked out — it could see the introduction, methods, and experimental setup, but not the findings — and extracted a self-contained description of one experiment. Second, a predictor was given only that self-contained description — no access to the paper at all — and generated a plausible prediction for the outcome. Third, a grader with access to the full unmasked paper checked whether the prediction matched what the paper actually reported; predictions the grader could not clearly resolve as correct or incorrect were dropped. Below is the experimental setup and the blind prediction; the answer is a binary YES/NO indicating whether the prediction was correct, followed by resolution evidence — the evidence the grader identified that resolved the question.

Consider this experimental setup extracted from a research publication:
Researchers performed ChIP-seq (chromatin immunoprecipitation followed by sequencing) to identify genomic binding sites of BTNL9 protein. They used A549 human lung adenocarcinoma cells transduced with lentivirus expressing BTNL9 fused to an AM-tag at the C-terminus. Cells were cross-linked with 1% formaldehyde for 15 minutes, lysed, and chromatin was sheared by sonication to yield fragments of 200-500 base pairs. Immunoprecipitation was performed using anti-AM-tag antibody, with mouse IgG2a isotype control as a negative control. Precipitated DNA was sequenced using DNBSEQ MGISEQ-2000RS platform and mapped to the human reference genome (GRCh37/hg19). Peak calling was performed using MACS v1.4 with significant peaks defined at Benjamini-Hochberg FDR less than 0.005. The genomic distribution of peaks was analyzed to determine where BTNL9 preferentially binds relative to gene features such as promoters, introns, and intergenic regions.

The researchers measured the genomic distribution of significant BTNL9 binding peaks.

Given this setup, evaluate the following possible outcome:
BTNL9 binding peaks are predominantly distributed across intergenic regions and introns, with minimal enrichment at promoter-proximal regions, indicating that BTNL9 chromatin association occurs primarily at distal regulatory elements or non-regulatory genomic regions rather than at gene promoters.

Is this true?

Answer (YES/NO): YES